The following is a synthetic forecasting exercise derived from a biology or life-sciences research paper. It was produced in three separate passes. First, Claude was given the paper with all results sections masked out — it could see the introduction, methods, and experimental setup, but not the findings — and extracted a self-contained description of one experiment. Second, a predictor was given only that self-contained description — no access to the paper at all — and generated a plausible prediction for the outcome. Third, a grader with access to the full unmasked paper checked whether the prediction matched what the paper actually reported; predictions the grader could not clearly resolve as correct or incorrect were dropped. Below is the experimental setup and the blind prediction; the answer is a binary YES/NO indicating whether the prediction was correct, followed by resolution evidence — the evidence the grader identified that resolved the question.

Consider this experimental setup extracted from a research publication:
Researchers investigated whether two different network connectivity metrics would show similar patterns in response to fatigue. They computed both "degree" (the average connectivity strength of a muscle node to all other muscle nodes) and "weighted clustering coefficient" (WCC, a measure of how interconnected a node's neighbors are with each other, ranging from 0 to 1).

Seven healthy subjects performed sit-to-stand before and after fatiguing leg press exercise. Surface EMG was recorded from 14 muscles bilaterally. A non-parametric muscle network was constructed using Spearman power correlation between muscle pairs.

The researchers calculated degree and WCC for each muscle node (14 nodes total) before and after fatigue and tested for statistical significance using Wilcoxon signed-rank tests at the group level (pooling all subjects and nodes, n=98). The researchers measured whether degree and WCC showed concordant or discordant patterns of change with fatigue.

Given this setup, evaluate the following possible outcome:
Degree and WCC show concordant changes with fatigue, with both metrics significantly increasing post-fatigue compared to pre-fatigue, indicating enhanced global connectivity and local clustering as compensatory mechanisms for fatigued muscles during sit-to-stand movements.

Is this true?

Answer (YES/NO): NO